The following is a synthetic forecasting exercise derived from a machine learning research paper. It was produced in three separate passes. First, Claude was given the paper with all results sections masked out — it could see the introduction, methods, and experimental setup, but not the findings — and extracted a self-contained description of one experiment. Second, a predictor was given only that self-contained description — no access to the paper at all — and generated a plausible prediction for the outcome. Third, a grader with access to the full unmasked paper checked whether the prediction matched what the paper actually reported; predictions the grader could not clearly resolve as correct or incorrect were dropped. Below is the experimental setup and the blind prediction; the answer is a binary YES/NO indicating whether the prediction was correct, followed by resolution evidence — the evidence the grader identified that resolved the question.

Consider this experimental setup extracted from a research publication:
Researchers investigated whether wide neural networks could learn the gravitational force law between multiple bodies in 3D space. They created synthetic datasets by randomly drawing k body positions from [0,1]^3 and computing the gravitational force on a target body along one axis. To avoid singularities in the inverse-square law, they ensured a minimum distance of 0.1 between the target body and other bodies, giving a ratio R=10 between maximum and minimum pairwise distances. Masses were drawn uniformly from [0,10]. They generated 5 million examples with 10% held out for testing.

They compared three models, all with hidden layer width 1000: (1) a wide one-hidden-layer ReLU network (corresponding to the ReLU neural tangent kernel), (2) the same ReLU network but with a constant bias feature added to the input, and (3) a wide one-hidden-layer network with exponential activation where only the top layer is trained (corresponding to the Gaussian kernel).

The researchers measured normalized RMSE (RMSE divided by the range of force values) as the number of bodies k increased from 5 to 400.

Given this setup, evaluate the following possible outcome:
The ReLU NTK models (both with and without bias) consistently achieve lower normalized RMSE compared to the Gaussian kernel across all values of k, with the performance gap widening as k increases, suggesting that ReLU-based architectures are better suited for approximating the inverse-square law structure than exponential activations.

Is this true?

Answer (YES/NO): YES